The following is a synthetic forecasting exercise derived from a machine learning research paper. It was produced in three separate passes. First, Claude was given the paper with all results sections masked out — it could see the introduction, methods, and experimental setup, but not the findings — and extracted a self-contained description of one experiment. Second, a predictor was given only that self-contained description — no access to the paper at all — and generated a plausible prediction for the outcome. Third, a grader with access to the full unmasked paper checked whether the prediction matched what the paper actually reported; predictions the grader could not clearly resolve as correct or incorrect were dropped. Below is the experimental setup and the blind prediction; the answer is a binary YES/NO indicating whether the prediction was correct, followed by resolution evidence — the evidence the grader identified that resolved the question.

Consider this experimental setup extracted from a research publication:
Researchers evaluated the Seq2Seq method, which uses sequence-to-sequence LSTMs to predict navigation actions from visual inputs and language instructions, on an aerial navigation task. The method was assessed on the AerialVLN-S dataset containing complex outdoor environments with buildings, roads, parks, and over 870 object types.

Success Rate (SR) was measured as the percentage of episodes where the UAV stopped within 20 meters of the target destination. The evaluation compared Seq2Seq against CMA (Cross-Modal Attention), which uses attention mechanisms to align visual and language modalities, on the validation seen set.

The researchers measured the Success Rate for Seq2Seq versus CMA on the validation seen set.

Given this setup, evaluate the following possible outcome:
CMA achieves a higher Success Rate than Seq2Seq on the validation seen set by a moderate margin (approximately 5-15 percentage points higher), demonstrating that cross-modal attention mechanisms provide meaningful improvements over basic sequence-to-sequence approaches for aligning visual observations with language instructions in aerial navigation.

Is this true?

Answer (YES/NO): NO